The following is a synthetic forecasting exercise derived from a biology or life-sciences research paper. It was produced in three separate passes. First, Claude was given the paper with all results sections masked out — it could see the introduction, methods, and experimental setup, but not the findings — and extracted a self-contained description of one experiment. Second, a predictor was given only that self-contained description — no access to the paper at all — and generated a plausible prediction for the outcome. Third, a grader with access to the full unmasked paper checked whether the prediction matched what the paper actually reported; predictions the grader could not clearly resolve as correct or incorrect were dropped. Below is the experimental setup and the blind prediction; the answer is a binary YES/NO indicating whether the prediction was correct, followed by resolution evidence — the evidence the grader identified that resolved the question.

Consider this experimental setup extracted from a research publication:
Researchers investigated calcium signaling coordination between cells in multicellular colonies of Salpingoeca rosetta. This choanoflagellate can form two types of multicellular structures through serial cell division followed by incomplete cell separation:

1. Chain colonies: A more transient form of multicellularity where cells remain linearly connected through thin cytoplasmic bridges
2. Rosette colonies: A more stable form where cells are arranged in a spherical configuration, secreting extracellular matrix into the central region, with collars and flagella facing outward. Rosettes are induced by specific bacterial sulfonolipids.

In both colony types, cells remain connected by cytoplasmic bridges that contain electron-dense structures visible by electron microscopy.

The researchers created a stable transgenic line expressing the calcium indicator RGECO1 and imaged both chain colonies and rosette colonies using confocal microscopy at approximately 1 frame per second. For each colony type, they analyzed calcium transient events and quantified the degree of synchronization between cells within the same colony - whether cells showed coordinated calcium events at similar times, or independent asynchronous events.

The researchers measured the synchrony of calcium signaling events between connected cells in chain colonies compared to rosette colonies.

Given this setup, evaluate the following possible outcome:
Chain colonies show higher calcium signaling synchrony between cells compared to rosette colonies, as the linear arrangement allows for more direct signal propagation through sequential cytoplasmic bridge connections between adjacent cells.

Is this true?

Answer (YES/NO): NO